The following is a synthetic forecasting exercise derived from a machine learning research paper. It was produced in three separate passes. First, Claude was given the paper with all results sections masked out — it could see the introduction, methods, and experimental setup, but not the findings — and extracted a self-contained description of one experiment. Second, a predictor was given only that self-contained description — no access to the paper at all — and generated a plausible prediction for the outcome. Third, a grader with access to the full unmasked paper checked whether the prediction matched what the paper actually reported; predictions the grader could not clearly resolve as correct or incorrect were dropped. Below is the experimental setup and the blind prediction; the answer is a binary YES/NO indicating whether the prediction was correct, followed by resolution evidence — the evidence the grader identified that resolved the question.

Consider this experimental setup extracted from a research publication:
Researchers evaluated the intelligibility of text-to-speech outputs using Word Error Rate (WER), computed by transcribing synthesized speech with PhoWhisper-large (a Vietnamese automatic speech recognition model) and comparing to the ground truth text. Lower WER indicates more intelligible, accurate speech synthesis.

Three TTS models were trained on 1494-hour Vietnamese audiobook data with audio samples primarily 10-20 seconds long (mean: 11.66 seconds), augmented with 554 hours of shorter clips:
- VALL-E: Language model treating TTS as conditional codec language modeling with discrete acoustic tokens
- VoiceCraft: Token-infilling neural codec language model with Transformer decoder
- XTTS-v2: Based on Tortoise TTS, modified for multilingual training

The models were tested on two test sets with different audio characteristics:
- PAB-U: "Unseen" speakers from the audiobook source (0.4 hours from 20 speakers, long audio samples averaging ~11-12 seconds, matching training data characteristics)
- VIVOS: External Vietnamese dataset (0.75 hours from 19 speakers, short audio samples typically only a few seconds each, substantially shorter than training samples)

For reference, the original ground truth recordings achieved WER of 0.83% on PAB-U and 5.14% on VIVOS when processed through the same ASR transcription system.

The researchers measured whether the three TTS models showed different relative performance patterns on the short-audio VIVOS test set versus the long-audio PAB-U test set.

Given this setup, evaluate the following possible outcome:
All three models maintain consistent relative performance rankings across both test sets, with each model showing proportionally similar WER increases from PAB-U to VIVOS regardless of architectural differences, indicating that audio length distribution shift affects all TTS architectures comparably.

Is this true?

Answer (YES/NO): NO